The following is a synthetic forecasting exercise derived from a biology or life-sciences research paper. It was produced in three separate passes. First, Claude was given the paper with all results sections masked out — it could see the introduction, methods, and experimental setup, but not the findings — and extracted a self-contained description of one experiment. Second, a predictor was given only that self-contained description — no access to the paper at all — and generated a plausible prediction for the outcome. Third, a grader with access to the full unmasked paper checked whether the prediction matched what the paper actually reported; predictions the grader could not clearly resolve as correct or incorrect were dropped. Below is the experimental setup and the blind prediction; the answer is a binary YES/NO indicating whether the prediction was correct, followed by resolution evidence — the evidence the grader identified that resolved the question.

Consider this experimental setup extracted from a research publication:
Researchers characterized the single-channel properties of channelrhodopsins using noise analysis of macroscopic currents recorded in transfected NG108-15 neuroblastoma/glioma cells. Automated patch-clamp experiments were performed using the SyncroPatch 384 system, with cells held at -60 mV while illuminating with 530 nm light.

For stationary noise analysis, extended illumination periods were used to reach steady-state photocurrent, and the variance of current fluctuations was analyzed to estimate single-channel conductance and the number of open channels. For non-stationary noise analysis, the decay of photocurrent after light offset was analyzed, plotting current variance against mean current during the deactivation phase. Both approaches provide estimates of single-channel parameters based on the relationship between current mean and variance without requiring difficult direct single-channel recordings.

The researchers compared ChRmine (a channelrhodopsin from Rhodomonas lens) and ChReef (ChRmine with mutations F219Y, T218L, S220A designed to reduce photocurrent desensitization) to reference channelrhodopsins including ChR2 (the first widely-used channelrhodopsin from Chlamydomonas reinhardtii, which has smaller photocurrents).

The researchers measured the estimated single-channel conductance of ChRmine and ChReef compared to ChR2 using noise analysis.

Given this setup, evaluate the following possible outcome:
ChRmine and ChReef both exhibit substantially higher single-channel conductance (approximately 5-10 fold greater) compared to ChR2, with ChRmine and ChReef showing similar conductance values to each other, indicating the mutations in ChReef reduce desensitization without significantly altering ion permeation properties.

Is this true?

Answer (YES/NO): NO